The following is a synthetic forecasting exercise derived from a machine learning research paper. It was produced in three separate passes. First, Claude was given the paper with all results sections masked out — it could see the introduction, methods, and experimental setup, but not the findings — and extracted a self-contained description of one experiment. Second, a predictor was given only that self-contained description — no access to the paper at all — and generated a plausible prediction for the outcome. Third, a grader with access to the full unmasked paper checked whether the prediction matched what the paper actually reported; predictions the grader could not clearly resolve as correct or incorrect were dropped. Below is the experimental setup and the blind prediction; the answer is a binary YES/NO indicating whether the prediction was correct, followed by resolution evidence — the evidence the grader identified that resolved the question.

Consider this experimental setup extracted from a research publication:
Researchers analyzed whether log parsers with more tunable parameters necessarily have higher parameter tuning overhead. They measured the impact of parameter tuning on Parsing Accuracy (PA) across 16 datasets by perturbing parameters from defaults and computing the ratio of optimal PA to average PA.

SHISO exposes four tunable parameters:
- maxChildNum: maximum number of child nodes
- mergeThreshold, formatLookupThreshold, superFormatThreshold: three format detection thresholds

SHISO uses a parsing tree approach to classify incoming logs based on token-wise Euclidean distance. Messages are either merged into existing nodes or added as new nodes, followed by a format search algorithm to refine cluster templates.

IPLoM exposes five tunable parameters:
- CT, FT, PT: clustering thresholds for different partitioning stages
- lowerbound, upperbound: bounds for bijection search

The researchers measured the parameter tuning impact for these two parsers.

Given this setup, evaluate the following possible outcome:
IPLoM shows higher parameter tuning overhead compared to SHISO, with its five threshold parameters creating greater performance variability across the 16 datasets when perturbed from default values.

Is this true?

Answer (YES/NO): NO